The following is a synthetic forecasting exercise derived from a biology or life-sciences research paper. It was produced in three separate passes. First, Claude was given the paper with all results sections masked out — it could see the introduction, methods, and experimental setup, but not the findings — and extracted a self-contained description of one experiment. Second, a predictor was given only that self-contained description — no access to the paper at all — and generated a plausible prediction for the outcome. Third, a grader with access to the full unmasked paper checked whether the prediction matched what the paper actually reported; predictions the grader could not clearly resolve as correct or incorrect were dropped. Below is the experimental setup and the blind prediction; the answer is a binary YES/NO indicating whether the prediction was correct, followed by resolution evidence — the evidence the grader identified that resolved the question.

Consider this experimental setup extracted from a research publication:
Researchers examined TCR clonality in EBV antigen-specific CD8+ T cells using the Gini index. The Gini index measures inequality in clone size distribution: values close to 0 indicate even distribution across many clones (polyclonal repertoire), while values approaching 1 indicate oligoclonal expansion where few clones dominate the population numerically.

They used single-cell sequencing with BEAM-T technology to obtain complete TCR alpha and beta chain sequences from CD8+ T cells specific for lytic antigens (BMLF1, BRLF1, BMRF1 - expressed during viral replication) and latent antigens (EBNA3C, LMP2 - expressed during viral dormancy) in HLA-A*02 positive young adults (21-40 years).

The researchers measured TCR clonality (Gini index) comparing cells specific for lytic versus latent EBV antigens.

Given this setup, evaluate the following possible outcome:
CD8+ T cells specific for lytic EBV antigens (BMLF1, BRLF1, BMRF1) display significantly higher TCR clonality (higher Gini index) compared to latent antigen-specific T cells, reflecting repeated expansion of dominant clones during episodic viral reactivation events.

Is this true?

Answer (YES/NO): NO